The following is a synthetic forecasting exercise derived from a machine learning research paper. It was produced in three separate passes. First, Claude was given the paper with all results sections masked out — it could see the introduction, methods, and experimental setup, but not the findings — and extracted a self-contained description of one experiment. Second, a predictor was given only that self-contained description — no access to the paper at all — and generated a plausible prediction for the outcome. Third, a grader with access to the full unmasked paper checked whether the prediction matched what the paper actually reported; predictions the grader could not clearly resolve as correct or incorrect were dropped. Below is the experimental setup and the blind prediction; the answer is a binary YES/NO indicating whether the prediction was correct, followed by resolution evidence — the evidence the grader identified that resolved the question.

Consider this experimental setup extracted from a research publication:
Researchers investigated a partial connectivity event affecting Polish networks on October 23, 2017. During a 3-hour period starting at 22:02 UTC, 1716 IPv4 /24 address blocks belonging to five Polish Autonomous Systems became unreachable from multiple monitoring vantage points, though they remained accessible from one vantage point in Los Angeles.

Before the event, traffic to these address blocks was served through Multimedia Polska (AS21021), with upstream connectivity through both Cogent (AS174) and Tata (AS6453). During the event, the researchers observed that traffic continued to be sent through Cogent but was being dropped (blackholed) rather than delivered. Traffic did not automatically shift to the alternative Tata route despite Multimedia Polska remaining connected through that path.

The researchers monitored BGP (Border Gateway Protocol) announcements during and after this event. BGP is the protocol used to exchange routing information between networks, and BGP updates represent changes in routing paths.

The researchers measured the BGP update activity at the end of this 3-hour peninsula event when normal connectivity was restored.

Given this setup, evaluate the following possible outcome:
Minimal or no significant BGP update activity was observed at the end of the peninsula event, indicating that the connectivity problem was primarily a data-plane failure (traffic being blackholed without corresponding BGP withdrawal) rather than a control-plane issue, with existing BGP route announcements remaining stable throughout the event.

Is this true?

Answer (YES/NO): NO